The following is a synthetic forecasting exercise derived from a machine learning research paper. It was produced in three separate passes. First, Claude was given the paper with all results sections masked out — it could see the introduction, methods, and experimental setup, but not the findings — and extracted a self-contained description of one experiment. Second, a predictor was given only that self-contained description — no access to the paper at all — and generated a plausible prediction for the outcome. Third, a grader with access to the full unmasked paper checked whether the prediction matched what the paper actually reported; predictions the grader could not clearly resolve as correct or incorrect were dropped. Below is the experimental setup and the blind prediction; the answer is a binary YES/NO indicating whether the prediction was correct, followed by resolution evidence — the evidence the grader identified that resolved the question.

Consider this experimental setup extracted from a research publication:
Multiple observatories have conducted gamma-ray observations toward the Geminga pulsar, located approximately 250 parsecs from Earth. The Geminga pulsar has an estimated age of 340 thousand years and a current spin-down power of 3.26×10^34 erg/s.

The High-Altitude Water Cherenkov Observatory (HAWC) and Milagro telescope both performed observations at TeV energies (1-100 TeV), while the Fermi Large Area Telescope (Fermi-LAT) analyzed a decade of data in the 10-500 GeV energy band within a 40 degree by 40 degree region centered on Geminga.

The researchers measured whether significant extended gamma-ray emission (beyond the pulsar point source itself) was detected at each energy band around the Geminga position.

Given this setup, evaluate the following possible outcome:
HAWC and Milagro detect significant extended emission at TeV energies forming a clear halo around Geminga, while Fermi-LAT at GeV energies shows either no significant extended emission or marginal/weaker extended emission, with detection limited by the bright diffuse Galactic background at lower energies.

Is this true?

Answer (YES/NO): YES